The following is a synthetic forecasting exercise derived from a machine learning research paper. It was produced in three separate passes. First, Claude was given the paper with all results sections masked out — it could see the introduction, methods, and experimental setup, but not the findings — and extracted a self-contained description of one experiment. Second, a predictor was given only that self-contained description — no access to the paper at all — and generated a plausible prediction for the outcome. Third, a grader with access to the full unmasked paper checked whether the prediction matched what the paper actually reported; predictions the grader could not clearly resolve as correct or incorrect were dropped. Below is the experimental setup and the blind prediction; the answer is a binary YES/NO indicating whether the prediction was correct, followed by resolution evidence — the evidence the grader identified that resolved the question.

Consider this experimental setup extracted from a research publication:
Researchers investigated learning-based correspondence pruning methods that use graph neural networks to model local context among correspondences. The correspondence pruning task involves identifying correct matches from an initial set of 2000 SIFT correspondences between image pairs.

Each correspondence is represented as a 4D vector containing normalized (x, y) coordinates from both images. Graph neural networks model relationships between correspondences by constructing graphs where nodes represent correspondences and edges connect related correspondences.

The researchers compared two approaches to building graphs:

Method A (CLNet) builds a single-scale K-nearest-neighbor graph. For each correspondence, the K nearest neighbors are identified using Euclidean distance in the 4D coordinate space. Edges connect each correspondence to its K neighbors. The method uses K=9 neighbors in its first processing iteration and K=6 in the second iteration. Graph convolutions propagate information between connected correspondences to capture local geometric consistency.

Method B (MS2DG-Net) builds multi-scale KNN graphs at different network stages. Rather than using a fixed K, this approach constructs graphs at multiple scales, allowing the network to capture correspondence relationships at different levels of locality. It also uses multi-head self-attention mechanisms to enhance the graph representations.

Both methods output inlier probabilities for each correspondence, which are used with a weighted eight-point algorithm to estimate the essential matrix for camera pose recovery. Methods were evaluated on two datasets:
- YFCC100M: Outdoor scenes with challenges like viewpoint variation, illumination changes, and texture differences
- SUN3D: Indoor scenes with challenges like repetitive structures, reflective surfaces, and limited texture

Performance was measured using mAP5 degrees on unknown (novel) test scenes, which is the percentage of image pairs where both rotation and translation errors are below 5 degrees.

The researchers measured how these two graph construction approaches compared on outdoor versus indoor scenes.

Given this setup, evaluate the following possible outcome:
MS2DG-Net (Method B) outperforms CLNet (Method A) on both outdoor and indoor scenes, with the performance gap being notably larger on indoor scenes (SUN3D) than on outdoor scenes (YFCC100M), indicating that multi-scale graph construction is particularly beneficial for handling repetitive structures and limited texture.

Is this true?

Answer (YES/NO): NO